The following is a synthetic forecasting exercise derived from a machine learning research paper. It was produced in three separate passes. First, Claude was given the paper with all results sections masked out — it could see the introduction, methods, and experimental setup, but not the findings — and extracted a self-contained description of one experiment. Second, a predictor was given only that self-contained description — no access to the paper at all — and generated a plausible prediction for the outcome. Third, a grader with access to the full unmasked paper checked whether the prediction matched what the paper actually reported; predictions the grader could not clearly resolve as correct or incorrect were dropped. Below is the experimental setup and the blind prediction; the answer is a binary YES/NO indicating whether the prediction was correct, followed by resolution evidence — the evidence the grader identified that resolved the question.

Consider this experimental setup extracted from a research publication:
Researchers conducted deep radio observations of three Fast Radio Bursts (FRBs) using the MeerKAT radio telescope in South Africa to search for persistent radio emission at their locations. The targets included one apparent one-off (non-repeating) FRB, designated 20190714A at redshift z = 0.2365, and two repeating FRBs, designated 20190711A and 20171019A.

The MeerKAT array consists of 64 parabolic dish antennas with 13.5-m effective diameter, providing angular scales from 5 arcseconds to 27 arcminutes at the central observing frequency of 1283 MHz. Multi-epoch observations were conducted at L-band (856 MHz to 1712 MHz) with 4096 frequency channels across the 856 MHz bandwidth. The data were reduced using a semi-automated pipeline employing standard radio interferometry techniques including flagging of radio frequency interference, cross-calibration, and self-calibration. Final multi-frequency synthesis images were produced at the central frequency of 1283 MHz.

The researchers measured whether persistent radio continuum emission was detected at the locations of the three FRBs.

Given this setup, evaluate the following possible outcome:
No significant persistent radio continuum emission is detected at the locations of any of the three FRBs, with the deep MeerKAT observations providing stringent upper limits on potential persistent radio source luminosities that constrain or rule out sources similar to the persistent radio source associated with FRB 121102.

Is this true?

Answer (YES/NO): NO